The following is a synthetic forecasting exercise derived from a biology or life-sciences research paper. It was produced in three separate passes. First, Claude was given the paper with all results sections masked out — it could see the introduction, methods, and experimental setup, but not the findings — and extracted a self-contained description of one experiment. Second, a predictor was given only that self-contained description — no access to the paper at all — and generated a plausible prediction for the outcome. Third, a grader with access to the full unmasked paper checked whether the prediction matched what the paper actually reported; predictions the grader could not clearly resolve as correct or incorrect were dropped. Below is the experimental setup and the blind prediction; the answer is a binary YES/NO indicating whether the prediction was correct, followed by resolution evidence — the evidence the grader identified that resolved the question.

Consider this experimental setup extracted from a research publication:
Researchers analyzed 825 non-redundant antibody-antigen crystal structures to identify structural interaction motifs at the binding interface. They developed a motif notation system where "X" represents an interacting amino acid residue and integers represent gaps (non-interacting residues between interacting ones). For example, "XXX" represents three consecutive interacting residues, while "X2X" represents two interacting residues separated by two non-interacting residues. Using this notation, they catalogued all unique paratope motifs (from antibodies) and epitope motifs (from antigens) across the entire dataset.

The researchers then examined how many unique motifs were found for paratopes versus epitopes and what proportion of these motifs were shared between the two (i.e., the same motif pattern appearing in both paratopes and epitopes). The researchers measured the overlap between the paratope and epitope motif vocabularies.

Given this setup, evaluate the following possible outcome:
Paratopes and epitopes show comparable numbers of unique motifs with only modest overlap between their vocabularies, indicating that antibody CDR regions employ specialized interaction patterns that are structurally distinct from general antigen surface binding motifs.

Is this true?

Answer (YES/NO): NO